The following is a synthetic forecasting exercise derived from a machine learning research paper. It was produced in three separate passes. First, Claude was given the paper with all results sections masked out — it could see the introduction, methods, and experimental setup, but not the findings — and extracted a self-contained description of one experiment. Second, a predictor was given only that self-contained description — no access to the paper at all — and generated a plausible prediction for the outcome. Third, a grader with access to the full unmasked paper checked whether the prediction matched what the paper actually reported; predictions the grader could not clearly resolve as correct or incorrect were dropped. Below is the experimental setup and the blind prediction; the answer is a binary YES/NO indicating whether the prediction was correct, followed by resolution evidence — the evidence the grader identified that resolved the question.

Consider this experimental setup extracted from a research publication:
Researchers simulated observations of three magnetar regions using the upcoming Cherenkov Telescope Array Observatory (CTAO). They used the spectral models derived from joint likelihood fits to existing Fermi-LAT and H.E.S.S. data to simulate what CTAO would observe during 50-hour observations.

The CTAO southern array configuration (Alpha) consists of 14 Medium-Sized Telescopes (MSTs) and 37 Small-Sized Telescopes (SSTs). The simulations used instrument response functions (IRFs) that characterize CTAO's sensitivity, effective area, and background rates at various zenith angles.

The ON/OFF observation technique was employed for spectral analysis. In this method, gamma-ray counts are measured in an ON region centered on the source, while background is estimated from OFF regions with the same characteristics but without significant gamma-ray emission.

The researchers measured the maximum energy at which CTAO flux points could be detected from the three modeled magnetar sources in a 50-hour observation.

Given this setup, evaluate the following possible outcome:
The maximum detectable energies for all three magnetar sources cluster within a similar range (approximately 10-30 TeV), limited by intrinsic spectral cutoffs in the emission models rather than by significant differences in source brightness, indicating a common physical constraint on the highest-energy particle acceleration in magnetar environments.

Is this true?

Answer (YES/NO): NO